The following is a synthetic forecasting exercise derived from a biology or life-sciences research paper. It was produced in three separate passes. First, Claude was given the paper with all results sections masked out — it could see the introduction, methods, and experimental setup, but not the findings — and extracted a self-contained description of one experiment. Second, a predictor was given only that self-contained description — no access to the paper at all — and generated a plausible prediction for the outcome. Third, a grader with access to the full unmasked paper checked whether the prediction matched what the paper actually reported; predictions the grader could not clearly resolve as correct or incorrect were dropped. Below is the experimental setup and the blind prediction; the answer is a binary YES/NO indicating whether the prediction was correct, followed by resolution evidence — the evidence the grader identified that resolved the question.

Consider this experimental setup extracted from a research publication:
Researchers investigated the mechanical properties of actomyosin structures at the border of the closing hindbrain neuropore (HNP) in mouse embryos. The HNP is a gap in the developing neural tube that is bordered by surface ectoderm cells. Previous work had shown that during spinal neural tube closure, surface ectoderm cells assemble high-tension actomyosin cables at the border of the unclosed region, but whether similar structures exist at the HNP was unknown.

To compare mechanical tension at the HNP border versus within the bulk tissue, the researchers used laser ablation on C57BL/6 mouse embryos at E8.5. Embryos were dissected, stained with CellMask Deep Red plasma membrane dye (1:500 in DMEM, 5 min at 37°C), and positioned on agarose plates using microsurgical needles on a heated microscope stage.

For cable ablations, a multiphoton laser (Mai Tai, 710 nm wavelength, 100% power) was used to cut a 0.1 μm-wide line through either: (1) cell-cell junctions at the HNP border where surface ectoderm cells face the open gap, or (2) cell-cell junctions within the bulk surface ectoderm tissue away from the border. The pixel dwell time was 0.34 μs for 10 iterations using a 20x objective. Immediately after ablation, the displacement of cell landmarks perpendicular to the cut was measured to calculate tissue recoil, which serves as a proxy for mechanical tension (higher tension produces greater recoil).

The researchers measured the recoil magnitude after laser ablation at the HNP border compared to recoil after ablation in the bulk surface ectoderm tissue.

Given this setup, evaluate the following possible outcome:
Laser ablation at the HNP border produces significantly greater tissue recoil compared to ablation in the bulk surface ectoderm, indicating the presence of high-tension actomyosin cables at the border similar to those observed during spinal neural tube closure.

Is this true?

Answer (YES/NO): YES